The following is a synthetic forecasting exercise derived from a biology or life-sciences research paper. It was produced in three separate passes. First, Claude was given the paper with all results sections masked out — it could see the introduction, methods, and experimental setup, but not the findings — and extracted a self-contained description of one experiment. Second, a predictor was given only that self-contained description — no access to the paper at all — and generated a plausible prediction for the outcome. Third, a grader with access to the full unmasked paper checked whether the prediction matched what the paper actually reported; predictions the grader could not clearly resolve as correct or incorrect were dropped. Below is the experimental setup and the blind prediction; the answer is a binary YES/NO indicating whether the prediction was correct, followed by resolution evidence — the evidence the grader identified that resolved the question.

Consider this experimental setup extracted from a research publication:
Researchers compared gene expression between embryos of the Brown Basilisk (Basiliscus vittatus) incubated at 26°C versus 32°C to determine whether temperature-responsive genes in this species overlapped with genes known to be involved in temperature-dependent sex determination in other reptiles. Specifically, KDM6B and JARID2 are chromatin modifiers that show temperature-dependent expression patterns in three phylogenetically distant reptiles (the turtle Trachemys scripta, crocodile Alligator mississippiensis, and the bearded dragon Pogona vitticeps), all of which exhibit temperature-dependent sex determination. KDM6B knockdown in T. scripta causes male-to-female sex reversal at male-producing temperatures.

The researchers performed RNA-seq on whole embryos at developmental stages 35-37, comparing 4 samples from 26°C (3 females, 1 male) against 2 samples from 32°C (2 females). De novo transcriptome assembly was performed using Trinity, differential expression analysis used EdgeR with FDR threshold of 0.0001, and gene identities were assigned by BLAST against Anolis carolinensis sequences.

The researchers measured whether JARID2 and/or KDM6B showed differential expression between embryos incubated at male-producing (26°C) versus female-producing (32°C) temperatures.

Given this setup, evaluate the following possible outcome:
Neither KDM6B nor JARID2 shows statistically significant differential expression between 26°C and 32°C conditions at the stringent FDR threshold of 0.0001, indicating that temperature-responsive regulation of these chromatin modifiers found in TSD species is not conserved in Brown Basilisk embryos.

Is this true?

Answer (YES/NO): NO